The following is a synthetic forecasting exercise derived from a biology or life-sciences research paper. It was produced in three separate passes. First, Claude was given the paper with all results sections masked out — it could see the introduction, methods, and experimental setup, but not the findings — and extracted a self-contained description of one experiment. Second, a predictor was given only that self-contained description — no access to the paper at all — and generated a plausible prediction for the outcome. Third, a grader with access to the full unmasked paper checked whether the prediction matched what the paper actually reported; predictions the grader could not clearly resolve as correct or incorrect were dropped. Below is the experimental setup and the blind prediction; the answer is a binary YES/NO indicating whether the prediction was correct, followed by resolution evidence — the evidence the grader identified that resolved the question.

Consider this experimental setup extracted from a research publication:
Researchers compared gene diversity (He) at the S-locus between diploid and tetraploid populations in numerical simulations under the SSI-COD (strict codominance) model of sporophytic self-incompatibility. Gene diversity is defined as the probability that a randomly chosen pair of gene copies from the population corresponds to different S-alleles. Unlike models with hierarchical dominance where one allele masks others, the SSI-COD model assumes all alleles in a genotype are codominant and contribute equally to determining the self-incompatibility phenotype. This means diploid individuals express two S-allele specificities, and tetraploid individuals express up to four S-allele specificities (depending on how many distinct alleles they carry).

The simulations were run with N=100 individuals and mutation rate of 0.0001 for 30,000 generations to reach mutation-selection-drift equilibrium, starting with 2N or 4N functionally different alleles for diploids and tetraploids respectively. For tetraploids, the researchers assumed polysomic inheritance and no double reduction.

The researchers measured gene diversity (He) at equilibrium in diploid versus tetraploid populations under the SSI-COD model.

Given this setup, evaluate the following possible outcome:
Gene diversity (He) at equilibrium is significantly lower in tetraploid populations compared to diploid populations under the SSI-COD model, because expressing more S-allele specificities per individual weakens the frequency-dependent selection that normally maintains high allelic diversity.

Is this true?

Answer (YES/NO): NO